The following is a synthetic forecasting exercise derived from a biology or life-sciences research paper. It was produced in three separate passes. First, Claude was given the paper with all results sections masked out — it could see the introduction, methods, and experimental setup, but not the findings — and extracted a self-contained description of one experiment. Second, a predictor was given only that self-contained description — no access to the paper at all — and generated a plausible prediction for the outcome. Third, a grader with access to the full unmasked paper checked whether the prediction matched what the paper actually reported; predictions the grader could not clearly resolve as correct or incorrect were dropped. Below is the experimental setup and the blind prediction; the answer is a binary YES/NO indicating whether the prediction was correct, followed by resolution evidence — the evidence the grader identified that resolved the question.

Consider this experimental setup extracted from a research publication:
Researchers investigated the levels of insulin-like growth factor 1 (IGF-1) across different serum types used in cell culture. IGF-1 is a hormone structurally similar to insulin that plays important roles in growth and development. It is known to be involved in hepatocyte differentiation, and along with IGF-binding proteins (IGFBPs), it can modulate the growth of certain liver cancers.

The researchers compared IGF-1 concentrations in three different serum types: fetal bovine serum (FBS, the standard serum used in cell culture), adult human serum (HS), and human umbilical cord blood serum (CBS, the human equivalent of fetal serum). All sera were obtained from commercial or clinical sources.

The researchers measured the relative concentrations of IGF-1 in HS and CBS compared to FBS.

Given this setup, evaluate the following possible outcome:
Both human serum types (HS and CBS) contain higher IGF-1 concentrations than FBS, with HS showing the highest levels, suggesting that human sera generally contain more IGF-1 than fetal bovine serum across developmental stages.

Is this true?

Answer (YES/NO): NO